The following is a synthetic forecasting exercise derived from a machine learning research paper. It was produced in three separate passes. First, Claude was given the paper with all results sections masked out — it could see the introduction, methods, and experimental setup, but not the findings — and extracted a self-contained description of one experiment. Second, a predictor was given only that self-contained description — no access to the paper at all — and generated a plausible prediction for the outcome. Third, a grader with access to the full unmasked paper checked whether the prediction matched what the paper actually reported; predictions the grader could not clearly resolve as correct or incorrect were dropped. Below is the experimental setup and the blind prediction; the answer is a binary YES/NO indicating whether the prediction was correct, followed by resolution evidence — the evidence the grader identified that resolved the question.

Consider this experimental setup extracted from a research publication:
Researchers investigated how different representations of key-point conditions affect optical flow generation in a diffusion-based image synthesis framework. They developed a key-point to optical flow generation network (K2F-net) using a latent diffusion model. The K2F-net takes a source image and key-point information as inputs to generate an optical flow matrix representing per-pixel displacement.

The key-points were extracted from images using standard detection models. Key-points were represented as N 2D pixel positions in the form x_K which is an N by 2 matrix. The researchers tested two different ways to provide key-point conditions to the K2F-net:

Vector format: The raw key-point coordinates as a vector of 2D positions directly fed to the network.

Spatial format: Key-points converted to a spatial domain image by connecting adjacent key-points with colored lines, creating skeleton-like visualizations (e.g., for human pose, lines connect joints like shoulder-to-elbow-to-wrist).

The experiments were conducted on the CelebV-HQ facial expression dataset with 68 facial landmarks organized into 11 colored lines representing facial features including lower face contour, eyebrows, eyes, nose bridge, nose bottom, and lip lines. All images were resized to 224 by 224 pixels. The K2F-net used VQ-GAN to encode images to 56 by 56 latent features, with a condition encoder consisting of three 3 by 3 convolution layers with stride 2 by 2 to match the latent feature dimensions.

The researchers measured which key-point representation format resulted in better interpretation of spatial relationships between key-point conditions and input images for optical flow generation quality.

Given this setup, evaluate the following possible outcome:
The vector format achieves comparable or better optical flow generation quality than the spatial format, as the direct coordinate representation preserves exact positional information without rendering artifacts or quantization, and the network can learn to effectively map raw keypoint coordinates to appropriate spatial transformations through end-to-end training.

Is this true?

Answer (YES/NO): NO